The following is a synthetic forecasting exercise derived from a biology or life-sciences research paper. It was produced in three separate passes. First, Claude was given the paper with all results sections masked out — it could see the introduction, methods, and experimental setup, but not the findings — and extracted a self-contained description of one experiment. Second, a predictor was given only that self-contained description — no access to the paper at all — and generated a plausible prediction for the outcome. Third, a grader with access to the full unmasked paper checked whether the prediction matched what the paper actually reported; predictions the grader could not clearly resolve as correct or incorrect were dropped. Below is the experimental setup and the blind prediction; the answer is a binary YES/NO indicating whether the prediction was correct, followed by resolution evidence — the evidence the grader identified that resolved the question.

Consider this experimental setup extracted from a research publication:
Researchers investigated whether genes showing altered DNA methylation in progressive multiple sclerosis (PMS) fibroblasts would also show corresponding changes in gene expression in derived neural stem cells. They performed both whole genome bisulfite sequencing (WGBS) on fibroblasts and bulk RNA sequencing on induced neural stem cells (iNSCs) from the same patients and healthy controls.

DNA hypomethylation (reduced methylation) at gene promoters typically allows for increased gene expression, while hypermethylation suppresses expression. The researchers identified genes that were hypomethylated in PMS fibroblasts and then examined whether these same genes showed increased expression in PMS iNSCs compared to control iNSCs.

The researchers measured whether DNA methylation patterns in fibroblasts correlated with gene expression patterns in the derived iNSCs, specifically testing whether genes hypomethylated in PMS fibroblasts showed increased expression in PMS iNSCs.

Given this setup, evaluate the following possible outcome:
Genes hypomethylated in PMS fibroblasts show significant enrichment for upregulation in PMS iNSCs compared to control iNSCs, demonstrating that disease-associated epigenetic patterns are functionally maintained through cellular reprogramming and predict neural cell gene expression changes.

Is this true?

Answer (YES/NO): YES